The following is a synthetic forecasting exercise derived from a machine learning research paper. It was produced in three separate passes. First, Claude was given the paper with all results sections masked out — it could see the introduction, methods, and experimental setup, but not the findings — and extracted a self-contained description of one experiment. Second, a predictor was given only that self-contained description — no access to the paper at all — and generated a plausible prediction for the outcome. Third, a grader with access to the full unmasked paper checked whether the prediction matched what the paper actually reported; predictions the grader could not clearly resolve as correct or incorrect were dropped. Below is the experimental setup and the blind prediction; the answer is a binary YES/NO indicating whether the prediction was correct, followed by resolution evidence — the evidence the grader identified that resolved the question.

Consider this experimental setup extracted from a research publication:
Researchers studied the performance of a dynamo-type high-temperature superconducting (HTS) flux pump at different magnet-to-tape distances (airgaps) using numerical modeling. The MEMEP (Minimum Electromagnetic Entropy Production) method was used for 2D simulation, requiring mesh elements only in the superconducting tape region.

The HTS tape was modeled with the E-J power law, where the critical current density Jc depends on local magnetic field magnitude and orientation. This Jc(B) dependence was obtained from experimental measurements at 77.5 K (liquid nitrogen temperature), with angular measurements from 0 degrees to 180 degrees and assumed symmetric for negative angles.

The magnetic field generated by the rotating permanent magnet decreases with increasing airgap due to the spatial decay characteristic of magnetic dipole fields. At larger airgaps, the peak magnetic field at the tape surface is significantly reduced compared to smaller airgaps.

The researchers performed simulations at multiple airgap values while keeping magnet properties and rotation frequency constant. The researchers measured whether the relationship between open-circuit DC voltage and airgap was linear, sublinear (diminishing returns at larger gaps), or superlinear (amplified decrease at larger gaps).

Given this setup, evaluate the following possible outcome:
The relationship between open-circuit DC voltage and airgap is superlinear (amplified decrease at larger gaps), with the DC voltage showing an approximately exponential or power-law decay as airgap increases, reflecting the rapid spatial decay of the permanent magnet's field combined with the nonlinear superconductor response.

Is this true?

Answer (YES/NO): YES